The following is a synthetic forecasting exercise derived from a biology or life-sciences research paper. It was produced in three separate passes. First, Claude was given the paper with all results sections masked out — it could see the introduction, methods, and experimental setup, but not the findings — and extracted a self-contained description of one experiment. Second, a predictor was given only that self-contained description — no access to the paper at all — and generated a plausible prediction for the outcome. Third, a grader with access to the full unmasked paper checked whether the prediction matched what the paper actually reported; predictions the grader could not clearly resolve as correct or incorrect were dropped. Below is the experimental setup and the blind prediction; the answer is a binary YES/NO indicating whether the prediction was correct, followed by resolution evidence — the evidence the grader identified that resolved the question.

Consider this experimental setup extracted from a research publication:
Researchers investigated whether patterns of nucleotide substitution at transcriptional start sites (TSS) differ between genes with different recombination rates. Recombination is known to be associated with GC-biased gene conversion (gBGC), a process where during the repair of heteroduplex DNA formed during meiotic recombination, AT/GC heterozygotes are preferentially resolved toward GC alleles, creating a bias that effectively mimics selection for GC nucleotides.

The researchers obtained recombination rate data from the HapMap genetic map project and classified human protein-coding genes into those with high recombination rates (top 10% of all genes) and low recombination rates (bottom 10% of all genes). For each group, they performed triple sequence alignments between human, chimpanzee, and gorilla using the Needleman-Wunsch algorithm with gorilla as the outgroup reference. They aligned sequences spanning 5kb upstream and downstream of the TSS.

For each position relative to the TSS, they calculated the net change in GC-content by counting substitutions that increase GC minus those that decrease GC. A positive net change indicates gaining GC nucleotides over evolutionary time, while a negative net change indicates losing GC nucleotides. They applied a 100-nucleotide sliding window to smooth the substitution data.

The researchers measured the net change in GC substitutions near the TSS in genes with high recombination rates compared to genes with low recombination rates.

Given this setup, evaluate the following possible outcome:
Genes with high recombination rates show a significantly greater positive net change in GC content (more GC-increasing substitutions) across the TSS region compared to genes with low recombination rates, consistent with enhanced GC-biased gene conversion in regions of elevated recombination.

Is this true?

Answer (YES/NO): NO